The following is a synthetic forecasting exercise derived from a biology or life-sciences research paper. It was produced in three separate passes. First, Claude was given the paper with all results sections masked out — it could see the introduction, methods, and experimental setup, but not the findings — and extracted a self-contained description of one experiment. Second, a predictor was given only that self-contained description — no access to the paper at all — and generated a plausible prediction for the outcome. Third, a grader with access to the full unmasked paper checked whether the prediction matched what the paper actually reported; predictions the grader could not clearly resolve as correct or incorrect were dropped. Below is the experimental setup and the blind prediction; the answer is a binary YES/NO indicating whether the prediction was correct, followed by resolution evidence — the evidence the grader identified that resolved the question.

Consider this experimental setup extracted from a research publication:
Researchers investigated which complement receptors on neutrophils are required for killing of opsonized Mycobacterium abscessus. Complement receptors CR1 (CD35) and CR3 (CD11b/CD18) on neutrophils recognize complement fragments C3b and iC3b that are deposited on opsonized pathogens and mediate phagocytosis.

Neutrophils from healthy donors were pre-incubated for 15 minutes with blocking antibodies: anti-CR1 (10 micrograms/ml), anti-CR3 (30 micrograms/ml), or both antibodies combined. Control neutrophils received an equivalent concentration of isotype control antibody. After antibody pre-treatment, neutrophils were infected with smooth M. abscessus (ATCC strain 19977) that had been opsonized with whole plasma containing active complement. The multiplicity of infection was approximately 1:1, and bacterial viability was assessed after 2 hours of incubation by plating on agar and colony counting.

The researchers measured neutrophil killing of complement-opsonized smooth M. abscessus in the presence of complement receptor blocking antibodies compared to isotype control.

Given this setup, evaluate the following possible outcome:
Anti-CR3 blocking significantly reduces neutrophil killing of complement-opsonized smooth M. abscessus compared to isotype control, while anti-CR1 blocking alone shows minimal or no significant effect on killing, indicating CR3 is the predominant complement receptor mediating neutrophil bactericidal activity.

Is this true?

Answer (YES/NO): YES